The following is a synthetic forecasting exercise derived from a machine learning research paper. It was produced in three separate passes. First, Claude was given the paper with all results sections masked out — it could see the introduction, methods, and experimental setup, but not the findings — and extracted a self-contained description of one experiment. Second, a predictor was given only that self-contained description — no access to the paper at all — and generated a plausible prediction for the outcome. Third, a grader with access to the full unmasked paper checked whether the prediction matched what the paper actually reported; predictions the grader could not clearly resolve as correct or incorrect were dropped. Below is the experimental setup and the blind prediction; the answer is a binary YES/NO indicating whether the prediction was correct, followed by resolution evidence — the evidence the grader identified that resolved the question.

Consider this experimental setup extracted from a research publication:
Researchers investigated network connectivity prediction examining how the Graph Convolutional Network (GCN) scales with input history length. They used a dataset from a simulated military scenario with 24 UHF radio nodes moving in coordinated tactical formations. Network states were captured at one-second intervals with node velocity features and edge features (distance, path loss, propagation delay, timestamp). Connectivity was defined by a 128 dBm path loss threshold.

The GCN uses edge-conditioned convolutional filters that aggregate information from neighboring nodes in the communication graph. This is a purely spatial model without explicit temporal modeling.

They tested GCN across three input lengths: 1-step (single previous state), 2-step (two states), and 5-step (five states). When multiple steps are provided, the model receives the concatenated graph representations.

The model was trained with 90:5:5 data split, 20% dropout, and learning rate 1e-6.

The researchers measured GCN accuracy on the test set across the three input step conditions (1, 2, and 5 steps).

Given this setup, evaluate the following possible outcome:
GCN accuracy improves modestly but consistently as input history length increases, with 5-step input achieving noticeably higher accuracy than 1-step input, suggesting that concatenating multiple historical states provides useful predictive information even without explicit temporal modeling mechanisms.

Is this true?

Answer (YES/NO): NO